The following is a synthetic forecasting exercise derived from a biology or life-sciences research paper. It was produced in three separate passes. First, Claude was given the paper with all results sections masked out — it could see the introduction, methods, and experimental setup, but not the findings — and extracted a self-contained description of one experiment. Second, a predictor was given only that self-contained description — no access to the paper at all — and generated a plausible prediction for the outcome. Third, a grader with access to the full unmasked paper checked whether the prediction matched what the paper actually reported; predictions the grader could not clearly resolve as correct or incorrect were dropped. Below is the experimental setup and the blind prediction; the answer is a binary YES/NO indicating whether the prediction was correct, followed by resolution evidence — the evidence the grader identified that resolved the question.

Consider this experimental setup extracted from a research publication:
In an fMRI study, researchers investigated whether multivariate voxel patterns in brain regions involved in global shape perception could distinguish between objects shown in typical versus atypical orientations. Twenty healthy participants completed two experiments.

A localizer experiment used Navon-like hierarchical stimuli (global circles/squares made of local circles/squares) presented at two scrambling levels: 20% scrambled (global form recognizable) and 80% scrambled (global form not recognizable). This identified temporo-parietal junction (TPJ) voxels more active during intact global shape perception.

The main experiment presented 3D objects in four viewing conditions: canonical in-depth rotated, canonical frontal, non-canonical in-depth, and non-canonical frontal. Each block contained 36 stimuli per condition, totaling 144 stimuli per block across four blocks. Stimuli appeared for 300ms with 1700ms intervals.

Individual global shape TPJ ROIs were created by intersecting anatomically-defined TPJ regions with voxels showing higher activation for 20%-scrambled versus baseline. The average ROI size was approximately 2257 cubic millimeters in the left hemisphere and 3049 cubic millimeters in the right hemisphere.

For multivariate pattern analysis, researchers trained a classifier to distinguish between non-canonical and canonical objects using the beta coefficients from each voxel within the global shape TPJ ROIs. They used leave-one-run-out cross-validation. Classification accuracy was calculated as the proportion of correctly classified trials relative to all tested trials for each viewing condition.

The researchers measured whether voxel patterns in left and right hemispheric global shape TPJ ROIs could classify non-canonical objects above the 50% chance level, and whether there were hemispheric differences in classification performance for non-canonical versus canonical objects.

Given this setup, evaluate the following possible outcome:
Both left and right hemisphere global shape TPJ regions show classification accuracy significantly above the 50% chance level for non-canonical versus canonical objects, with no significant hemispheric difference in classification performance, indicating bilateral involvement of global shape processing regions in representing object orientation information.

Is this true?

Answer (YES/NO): NO